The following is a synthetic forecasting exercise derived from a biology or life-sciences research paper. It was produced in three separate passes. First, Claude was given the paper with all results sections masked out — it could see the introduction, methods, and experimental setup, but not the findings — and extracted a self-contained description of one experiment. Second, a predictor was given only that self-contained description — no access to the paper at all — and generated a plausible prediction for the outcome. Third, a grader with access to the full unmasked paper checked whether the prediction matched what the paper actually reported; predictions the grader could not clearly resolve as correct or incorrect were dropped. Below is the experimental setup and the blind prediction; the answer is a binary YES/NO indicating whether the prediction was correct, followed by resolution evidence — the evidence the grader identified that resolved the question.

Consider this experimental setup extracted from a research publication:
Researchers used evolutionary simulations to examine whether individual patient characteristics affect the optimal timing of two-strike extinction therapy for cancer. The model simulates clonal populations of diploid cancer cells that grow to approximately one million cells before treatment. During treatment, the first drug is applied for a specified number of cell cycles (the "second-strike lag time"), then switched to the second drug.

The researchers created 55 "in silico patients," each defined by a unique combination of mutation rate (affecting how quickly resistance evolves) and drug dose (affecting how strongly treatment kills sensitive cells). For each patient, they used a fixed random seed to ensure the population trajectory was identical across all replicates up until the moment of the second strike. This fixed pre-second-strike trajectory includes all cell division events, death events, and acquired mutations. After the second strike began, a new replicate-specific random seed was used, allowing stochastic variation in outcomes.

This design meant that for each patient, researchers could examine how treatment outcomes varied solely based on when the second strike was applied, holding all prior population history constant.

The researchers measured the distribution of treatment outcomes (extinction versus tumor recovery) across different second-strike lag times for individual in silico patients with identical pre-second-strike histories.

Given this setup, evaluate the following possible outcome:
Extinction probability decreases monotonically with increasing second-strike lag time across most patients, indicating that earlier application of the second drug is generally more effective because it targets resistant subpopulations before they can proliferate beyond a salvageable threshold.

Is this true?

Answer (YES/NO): NO